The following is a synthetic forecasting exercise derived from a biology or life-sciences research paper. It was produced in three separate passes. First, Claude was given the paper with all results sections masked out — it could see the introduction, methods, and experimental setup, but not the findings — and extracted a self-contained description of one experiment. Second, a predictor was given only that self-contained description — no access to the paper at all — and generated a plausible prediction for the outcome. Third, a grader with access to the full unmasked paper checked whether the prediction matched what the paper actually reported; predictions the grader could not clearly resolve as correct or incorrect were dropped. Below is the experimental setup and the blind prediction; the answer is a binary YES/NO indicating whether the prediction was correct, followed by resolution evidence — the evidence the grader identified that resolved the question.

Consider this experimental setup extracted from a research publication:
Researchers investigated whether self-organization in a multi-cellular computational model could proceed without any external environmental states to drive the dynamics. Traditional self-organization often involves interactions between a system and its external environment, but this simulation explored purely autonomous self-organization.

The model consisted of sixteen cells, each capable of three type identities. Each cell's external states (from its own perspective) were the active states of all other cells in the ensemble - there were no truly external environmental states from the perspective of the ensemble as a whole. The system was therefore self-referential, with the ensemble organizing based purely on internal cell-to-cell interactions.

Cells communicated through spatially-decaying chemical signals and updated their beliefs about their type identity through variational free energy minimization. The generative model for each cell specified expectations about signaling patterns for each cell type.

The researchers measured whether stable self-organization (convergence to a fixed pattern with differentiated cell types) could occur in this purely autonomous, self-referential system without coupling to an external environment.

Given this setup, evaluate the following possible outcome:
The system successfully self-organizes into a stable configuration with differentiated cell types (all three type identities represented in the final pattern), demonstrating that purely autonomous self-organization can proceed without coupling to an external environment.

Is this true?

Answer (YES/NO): YES